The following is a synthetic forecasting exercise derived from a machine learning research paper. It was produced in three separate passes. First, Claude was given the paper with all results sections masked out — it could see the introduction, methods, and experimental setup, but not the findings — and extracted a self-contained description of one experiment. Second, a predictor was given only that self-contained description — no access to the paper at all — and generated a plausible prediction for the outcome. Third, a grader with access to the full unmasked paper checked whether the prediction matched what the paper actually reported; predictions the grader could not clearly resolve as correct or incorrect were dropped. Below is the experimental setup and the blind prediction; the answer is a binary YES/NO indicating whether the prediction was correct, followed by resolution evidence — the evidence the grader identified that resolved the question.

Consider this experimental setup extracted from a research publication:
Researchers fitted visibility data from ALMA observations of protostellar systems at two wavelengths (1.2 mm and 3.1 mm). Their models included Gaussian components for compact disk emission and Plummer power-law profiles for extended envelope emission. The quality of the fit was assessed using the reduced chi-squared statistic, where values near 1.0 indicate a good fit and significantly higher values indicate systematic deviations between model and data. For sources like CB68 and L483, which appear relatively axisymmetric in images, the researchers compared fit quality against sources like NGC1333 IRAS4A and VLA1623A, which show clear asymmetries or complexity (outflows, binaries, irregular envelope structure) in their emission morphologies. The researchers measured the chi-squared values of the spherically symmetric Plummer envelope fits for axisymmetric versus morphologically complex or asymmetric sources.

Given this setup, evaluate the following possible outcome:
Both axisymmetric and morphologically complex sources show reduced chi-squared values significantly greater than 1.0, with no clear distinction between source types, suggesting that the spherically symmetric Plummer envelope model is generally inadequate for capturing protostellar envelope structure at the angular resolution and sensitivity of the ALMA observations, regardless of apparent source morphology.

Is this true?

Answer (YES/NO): NO